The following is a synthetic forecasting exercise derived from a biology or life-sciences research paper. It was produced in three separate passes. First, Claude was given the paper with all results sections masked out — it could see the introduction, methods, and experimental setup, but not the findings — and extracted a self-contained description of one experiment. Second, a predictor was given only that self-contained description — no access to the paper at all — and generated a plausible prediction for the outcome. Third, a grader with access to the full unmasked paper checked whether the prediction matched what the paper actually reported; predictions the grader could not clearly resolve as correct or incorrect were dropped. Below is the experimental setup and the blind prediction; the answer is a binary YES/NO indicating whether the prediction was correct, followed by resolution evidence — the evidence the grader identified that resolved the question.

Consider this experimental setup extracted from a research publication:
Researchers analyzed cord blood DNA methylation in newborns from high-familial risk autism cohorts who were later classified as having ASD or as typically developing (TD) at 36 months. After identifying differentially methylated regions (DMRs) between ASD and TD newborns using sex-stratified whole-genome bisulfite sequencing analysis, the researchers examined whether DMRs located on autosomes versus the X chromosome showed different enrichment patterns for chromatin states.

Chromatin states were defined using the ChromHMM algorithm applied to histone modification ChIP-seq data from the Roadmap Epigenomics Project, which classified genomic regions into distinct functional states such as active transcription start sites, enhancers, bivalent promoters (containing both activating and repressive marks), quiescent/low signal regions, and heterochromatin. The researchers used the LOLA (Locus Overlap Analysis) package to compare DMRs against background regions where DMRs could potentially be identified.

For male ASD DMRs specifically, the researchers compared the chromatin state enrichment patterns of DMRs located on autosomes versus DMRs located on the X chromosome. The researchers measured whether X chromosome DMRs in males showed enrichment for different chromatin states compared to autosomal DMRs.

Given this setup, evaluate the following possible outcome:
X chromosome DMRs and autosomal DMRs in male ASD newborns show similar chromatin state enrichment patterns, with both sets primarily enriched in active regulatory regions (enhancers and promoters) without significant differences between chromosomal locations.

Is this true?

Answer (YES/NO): NO